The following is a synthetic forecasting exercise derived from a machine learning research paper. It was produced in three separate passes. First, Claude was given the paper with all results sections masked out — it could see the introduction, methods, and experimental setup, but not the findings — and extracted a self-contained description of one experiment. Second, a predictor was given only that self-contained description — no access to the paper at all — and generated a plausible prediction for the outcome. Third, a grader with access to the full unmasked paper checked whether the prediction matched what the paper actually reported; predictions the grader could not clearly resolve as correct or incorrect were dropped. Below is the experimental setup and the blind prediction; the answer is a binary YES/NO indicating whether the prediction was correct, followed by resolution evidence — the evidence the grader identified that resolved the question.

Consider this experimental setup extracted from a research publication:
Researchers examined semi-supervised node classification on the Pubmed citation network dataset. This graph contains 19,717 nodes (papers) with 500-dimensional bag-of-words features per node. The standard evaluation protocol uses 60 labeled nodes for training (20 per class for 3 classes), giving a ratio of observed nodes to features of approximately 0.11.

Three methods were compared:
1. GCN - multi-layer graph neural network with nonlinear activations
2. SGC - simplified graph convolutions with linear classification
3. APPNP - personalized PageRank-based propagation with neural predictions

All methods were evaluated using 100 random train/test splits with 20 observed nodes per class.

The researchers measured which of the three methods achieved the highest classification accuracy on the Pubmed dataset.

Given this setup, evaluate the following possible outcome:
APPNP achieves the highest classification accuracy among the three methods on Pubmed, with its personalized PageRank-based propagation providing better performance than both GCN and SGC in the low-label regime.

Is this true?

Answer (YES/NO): YES